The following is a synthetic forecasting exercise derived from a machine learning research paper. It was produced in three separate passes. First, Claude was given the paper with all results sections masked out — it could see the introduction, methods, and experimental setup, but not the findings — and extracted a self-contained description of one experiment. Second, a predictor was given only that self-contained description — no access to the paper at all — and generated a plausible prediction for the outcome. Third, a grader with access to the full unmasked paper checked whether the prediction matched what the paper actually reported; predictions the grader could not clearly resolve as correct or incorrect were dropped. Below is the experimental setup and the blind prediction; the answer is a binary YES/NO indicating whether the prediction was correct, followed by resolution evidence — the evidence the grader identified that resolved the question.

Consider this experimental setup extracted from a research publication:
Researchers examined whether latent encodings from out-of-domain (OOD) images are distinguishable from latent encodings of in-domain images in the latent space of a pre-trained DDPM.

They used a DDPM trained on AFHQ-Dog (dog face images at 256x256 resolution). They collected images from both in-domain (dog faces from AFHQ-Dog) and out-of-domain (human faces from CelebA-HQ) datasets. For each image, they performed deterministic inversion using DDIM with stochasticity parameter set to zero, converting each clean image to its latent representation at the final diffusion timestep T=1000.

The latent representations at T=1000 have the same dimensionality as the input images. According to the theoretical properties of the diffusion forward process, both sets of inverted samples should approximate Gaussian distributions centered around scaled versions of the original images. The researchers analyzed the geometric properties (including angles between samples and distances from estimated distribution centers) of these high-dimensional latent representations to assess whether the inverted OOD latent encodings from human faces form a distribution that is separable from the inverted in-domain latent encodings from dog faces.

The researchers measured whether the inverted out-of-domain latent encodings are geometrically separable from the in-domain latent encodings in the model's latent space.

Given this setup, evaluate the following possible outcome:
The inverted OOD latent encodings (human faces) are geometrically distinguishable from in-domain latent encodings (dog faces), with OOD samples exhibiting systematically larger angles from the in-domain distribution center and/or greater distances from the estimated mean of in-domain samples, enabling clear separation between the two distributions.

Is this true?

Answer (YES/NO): YES